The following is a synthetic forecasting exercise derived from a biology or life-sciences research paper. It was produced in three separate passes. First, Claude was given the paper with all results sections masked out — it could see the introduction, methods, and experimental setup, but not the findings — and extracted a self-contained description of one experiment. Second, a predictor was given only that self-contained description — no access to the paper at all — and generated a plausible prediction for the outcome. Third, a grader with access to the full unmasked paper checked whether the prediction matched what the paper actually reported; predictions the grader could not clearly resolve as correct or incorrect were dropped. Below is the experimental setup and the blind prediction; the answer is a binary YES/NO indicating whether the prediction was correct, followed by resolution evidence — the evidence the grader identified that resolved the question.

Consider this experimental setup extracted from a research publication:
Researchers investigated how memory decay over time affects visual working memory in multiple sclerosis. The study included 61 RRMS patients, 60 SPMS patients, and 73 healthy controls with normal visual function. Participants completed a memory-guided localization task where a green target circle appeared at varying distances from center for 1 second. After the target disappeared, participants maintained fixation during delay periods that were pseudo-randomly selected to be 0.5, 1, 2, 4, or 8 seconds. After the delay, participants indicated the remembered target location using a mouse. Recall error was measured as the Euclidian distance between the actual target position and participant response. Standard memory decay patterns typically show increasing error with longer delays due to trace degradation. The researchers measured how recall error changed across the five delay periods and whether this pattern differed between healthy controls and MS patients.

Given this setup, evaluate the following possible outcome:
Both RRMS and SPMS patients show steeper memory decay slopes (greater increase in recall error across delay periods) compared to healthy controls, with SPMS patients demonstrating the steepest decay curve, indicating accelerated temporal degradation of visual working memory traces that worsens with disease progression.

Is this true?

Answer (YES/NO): NO